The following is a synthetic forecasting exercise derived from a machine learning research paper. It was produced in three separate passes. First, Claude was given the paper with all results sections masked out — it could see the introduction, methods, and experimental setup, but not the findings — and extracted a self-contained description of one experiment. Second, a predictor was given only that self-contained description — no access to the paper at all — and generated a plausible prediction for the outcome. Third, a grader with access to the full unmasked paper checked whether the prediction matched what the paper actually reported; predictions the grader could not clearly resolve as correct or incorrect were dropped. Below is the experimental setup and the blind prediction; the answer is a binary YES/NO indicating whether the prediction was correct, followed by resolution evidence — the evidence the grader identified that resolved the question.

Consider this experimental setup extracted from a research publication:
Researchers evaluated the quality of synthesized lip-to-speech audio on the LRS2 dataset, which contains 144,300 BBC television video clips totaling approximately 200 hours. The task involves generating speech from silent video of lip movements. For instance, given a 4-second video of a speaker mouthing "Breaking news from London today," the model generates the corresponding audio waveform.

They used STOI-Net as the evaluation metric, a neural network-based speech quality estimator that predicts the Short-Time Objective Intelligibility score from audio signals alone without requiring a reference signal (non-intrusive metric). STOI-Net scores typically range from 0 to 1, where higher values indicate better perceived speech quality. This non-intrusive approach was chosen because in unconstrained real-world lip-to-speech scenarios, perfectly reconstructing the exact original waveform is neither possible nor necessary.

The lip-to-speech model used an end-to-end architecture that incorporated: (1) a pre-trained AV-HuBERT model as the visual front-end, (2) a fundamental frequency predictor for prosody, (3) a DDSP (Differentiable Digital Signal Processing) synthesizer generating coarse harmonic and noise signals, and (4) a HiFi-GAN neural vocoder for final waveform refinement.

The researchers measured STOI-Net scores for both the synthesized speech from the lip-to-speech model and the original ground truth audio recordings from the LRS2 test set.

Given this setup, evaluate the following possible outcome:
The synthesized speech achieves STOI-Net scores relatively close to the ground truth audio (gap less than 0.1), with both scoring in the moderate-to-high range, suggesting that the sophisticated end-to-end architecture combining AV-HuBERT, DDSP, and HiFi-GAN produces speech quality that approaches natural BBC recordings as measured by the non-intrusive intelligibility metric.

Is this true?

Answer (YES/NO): YES